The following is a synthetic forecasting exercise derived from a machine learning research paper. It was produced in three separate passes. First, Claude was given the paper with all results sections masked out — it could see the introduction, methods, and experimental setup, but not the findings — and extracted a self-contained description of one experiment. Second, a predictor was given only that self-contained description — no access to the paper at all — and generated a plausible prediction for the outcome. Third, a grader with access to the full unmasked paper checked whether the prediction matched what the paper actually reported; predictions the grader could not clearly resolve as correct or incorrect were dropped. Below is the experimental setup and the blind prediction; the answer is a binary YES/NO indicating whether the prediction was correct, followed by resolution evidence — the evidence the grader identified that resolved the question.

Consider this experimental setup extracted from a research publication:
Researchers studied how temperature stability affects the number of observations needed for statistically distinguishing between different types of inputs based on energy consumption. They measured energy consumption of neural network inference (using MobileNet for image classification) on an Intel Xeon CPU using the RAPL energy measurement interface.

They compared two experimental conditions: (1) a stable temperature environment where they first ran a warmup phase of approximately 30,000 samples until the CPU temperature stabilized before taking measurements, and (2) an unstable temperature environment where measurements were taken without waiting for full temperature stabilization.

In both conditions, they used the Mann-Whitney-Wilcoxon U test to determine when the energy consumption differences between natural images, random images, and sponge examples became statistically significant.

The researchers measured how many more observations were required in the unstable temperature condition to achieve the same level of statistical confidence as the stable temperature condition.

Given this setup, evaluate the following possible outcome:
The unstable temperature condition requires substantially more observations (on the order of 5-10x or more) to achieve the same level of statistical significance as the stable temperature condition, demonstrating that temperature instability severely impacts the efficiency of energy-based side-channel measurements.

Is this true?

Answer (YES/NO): NO